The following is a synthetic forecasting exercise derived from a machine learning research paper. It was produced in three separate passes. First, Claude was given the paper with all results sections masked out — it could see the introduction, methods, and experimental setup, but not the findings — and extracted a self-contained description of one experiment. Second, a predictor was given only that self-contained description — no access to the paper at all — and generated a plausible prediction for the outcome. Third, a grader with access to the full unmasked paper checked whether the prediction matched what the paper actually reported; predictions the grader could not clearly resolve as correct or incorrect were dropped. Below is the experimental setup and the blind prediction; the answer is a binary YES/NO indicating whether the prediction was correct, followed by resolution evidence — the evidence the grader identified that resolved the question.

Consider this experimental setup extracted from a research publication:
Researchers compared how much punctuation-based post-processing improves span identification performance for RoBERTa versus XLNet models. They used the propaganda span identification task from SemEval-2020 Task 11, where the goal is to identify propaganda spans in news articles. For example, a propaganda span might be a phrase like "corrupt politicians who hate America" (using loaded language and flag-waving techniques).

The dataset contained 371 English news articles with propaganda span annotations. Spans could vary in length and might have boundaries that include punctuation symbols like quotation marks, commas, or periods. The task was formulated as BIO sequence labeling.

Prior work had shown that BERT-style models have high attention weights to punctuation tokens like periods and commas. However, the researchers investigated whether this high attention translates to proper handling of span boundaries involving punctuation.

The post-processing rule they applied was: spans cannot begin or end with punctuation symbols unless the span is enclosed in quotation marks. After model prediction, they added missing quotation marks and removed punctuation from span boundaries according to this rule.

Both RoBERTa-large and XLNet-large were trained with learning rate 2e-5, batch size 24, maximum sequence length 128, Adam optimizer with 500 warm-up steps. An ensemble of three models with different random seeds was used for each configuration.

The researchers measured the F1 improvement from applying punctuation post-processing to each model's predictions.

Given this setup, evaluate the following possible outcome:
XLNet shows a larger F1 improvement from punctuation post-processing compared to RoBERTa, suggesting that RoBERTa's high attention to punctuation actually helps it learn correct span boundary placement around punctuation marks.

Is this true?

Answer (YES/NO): NO